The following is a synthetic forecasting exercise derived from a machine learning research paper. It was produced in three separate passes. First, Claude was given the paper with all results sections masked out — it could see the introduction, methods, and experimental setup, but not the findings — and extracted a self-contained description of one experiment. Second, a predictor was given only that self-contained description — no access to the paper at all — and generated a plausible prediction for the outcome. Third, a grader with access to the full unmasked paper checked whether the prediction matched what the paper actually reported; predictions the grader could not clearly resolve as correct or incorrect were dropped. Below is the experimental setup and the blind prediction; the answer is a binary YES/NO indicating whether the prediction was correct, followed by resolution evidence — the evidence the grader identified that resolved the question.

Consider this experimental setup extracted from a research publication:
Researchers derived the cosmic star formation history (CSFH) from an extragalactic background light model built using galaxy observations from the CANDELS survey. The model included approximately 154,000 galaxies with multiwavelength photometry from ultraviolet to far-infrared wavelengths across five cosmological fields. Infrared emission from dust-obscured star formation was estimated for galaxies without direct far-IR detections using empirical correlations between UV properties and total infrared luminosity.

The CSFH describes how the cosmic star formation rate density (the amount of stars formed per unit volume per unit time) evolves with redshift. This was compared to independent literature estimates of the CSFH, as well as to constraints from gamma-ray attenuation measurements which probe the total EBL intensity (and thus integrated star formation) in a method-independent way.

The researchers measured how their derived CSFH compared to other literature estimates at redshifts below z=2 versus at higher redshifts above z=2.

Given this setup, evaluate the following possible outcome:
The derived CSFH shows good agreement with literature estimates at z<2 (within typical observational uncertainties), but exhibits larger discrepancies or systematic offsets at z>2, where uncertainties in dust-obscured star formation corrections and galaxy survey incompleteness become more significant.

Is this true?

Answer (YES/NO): YES